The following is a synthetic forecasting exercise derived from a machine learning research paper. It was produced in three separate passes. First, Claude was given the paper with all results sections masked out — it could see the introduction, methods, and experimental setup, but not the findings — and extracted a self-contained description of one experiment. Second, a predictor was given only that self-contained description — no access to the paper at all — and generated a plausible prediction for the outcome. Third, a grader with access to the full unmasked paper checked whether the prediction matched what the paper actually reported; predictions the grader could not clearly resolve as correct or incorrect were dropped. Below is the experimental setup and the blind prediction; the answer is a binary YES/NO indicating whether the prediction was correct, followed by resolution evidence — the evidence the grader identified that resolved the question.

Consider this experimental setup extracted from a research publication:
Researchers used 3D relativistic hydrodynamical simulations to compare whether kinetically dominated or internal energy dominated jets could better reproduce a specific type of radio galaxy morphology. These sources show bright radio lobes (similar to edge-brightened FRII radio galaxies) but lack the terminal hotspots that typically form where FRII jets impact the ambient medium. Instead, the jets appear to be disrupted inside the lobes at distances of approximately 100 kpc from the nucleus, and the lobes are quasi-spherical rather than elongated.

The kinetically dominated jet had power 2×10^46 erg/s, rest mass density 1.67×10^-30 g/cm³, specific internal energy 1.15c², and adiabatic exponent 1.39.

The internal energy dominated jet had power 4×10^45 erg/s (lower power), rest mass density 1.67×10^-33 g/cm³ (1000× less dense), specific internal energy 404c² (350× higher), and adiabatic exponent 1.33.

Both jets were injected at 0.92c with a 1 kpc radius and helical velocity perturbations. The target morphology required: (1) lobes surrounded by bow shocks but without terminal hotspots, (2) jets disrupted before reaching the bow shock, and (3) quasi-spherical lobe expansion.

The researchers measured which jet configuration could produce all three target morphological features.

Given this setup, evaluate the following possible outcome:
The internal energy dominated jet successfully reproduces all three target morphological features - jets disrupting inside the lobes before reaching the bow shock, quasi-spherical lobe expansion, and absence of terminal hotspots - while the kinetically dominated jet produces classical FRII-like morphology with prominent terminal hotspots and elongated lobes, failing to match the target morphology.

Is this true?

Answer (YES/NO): YES